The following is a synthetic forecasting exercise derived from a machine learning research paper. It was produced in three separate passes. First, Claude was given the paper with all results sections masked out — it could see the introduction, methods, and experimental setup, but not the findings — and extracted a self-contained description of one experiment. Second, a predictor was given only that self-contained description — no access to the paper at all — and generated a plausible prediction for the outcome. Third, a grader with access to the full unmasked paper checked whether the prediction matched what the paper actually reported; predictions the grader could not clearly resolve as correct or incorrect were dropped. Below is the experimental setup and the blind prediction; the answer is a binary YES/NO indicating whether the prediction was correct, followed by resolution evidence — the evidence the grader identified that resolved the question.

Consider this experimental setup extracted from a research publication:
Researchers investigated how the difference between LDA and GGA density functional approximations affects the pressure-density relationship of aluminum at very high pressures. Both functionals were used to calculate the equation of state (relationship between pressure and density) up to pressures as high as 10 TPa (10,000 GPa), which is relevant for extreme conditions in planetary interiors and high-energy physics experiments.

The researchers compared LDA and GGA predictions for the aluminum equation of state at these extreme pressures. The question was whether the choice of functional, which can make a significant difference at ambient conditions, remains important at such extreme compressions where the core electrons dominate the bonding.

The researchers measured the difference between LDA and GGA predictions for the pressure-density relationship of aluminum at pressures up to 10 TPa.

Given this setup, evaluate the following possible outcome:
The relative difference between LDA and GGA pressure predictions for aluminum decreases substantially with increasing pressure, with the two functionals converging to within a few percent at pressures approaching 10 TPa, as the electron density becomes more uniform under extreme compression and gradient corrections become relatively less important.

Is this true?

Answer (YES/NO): YES